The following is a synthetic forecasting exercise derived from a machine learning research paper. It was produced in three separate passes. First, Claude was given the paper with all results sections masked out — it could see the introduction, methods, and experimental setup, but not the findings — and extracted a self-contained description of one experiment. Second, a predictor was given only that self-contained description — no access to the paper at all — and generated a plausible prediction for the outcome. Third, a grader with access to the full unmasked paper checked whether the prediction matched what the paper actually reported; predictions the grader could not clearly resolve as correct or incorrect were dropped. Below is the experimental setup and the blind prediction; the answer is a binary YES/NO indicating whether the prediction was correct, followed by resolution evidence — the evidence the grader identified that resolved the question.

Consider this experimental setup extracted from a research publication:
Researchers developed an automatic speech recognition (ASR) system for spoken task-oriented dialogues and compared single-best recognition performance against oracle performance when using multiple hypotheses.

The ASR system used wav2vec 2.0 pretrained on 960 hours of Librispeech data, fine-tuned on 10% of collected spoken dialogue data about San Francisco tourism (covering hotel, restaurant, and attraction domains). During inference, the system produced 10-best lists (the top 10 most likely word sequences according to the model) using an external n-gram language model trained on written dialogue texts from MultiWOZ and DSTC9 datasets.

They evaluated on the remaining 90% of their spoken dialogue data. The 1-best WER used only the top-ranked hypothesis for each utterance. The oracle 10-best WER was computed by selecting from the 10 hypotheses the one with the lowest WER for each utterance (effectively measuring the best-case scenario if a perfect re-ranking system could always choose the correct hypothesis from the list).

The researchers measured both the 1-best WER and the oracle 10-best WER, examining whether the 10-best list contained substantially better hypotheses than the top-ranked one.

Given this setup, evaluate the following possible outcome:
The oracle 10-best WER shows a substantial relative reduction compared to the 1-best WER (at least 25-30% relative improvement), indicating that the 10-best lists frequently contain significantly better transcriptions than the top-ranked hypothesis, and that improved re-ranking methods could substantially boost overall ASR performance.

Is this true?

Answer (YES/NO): NO